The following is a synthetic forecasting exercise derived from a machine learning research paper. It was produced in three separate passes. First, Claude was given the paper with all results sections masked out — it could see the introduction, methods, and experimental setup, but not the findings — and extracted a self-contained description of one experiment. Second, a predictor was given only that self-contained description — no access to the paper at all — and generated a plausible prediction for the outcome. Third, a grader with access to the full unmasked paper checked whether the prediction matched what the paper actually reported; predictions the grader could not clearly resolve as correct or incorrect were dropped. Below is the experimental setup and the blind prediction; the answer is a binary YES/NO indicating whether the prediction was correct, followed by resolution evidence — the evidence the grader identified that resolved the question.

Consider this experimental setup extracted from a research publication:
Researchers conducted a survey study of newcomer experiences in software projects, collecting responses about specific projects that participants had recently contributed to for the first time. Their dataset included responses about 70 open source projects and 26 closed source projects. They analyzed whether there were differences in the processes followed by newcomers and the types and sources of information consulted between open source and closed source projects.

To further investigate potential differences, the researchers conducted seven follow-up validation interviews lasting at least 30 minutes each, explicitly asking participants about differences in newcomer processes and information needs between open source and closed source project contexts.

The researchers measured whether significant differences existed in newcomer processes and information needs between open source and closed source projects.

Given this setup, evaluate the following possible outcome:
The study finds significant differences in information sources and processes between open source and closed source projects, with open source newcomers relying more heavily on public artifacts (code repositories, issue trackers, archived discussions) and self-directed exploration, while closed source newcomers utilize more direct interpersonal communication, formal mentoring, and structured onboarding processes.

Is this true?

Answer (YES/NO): NO